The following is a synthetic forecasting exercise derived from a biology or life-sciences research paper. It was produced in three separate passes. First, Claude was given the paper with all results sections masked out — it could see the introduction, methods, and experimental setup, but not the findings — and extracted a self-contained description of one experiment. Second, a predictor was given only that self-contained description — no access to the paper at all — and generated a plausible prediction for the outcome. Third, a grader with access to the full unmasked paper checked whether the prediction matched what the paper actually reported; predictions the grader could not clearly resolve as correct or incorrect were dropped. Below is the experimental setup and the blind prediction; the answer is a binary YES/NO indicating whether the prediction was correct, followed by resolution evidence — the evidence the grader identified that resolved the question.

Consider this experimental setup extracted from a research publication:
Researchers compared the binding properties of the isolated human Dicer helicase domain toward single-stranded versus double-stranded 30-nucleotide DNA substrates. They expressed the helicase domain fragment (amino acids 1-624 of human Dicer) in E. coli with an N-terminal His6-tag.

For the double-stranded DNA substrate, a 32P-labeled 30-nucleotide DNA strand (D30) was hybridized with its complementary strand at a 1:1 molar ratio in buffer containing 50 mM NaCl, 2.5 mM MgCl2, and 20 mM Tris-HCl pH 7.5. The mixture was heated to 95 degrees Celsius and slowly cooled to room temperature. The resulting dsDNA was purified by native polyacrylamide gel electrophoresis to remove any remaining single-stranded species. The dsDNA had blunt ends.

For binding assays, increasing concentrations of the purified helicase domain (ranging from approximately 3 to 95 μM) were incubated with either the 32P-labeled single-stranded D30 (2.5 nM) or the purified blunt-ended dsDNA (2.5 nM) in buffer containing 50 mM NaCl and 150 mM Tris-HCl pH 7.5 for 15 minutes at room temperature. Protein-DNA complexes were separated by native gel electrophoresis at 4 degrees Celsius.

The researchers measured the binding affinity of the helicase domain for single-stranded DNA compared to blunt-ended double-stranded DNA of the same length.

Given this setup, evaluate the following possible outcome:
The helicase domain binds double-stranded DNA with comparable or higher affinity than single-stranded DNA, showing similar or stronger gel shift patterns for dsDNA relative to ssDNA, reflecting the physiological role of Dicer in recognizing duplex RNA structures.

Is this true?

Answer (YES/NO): NO